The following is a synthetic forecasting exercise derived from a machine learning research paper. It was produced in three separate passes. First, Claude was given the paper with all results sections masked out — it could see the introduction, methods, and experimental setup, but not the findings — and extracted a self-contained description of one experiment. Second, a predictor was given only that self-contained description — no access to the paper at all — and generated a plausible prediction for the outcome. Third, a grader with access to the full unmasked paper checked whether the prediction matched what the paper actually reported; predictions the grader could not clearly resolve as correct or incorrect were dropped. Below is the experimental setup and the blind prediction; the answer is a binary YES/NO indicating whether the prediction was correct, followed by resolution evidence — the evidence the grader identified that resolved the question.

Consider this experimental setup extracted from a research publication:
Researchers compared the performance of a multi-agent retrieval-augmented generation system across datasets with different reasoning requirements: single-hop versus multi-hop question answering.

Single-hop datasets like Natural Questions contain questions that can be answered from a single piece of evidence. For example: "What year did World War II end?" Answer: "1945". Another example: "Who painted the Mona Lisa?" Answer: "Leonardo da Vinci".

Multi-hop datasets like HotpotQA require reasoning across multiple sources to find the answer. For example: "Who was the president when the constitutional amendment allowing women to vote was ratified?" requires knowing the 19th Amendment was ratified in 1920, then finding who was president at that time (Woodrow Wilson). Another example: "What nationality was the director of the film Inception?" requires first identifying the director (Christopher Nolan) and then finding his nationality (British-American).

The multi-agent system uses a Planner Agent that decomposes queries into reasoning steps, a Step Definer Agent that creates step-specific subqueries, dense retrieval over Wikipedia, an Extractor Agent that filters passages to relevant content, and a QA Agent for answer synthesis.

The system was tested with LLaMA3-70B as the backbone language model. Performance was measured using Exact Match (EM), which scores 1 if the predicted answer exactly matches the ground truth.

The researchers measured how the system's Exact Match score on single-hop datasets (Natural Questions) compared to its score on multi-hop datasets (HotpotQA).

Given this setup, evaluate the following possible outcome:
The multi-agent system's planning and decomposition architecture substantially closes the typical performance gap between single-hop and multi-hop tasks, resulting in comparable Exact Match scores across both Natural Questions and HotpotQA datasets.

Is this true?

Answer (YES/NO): NO